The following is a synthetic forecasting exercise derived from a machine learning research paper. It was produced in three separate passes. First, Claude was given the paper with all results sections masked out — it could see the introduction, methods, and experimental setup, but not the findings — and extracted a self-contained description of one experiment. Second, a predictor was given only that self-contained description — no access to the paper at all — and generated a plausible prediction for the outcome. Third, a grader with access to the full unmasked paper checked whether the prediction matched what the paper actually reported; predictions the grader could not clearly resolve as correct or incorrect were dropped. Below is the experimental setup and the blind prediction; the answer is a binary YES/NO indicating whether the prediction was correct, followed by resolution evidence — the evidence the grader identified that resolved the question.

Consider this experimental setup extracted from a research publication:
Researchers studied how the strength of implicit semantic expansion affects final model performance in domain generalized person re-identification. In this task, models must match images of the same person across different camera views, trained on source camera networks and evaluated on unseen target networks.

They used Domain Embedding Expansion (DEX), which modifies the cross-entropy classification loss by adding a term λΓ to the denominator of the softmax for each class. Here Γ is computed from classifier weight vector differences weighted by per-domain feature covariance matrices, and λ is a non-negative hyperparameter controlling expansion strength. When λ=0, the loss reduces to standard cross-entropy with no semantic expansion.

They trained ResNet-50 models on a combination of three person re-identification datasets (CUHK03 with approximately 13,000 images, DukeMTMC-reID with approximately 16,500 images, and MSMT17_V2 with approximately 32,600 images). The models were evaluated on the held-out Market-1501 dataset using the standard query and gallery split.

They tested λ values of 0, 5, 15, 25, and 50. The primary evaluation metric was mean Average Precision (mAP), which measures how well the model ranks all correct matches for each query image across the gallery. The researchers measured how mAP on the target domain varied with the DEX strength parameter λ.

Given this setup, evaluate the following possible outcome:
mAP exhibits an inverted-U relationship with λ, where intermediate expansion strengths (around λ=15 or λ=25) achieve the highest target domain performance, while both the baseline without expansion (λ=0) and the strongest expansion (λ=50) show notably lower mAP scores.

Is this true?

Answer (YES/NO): NO